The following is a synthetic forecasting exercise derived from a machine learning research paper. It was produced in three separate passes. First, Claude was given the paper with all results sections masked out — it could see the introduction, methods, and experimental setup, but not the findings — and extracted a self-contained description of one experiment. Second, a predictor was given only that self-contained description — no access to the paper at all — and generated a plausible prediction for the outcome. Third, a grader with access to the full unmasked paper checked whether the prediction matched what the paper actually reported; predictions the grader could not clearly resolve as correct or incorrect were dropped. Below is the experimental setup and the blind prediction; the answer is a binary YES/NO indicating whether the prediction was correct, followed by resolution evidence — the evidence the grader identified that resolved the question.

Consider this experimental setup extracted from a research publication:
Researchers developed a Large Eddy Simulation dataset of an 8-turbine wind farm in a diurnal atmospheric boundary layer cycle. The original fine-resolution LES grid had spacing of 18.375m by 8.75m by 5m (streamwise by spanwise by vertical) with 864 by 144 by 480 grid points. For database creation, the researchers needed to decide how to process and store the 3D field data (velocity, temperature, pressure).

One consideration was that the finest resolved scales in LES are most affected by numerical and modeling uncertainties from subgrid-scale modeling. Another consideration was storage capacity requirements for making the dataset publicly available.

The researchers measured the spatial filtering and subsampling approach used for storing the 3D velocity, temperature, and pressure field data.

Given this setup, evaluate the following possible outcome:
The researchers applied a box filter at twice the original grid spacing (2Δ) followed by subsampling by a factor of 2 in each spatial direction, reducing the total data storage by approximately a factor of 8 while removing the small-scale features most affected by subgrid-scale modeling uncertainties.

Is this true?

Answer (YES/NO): NO